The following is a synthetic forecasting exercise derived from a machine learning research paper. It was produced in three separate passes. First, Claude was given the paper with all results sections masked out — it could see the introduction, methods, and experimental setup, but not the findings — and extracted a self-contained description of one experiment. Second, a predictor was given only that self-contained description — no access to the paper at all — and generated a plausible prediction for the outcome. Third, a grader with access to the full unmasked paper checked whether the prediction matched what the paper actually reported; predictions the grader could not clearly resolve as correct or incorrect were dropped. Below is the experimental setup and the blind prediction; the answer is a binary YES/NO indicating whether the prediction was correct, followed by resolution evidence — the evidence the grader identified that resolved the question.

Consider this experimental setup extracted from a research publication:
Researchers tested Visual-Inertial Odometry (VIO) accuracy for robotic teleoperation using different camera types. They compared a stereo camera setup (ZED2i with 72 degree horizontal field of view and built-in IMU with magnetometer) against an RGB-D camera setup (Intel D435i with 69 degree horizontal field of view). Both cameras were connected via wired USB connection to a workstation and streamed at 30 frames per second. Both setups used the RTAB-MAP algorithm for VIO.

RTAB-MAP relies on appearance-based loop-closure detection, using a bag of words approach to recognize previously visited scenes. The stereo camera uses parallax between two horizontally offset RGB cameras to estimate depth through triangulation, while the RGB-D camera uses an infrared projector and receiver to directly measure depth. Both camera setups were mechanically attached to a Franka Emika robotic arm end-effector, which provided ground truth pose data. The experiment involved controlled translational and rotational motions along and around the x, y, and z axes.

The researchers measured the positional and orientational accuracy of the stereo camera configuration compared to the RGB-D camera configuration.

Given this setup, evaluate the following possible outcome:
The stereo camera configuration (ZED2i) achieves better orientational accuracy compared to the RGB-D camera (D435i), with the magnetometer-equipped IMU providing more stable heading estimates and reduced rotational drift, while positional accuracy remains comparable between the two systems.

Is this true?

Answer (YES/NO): NO